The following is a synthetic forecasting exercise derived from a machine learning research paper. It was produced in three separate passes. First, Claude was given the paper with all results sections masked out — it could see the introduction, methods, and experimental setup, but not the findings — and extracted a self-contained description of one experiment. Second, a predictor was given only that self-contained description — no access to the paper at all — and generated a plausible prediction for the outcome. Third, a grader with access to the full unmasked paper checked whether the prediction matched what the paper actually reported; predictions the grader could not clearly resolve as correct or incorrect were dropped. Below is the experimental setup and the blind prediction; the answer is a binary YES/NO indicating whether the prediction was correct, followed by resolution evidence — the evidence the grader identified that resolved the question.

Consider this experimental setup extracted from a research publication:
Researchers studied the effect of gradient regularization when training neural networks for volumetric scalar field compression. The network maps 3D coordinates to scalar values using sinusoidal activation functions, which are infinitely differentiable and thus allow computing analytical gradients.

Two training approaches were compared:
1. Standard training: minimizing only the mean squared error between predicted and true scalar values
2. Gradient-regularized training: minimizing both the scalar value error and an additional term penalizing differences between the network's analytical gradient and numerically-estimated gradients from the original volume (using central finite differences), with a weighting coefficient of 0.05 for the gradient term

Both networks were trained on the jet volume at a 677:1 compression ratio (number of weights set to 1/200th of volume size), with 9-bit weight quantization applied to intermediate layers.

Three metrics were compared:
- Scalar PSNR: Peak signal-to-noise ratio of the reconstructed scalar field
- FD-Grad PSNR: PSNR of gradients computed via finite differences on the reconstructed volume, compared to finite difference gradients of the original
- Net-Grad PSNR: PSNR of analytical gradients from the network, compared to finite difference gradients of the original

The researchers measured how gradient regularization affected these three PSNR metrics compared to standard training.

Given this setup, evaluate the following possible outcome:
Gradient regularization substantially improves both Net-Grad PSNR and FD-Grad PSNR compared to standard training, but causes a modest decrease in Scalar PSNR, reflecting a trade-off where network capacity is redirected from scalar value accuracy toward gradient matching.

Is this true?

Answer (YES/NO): YES